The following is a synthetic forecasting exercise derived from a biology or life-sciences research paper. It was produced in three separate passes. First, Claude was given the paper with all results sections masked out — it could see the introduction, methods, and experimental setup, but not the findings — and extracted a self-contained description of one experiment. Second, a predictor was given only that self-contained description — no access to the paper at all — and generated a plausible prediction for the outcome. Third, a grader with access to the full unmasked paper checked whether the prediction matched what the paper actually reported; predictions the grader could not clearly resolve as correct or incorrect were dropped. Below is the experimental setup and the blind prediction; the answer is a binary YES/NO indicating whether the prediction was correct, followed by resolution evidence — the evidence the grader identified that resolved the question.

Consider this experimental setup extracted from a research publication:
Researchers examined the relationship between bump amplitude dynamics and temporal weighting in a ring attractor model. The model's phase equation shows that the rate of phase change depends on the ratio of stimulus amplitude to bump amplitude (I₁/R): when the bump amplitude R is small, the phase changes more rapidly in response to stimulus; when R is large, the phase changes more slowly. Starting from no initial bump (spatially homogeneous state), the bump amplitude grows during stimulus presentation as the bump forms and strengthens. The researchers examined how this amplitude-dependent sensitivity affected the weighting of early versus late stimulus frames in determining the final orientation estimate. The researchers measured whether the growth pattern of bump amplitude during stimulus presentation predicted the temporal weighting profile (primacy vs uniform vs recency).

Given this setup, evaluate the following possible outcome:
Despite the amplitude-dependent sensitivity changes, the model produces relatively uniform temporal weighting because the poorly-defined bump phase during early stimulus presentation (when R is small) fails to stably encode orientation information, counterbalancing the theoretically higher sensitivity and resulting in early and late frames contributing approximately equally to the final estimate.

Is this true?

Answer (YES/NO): NO